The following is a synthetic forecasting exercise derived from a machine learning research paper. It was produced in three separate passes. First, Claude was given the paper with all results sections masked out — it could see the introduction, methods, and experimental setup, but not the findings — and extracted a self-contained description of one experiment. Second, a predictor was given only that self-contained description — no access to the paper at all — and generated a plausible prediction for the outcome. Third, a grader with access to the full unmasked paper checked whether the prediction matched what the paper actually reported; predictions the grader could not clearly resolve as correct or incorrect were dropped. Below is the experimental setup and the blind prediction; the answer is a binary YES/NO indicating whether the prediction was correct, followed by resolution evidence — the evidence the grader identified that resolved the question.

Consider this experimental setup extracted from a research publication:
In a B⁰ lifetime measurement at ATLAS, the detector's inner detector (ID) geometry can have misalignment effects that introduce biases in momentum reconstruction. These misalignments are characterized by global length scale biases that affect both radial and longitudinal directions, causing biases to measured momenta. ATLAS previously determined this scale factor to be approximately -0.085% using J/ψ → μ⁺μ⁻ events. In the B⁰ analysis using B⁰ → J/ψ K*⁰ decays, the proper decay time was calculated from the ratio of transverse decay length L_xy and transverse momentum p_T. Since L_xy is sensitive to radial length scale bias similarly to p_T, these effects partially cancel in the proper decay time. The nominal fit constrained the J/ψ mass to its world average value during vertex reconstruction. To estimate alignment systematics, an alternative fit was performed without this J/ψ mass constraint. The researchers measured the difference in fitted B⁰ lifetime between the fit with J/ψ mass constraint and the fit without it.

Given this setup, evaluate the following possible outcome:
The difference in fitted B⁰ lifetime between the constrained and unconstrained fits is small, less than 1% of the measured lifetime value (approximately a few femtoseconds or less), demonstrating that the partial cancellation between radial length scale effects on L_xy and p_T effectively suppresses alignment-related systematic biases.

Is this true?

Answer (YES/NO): YES